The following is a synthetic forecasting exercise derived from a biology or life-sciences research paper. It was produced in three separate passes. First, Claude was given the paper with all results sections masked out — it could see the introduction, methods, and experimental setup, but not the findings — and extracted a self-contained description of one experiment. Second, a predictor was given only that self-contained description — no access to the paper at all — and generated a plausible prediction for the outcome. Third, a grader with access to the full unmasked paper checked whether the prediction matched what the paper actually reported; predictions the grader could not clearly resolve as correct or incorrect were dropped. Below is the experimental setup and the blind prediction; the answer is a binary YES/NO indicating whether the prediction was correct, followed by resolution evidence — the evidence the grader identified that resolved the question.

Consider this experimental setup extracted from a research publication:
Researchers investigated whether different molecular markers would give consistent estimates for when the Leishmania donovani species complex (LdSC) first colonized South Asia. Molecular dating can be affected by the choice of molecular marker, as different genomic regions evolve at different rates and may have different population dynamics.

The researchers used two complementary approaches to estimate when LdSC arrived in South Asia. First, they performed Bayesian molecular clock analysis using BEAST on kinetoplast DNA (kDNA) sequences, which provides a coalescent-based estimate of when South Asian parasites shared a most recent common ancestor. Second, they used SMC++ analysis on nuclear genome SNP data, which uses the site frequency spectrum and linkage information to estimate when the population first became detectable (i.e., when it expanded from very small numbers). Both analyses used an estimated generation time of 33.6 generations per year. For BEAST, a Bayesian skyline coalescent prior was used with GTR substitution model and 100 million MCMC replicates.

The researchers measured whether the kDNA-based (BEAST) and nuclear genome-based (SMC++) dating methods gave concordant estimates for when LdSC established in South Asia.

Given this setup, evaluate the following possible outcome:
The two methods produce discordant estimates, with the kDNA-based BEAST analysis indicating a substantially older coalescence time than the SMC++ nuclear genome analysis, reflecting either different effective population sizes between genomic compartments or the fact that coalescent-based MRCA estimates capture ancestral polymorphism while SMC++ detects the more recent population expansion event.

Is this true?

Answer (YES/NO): NO